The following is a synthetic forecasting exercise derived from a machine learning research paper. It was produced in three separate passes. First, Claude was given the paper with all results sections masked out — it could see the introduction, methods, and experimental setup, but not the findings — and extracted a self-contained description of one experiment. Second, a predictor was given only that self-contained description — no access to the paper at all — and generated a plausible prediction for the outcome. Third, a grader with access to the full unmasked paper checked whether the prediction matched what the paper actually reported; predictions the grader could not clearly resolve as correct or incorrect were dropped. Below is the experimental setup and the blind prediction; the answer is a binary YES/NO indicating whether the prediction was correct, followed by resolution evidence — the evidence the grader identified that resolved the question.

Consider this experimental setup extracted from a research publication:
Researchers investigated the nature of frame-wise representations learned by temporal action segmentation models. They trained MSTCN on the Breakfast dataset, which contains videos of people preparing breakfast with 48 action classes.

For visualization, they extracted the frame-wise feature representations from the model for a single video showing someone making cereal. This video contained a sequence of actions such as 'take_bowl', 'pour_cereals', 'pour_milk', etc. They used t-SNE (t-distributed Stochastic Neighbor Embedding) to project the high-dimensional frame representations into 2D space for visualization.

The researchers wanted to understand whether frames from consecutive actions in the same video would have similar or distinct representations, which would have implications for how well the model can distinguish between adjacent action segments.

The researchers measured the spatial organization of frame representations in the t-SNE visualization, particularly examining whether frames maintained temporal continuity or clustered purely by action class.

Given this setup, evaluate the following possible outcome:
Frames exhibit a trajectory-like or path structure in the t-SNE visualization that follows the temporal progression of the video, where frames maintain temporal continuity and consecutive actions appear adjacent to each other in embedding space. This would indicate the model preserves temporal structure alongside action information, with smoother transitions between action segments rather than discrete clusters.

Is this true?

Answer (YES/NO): YES